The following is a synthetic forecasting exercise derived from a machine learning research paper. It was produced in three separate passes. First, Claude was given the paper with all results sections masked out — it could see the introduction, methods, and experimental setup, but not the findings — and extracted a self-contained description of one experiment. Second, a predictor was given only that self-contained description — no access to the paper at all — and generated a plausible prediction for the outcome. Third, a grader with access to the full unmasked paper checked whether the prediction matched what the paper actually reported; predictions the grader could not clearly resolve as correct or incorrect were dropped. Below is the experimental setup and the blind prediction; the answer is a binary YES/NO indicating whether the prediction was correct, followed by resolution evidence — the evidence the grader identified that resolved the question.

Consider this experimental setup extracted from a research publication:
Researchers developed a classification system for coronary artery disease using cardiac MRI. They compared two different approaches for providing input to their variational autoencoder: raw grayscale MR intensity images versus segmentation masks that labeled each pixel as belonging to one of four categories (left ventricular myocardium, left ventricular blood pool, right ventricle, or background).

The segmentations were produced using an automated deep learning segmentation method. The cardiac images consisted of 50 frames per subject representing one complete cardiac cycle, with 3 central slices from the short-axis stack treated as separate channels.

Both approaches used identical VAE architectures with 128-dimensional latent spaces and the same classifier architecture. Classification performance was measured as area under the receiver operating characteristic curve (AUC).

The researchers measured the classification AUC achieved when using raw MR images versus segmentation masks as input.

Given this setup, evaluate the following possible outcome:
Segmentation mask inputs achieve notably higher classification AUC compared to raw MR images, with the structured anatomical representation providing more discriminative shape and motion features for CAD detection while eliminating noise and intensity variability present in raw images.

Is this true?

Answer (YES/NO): NO